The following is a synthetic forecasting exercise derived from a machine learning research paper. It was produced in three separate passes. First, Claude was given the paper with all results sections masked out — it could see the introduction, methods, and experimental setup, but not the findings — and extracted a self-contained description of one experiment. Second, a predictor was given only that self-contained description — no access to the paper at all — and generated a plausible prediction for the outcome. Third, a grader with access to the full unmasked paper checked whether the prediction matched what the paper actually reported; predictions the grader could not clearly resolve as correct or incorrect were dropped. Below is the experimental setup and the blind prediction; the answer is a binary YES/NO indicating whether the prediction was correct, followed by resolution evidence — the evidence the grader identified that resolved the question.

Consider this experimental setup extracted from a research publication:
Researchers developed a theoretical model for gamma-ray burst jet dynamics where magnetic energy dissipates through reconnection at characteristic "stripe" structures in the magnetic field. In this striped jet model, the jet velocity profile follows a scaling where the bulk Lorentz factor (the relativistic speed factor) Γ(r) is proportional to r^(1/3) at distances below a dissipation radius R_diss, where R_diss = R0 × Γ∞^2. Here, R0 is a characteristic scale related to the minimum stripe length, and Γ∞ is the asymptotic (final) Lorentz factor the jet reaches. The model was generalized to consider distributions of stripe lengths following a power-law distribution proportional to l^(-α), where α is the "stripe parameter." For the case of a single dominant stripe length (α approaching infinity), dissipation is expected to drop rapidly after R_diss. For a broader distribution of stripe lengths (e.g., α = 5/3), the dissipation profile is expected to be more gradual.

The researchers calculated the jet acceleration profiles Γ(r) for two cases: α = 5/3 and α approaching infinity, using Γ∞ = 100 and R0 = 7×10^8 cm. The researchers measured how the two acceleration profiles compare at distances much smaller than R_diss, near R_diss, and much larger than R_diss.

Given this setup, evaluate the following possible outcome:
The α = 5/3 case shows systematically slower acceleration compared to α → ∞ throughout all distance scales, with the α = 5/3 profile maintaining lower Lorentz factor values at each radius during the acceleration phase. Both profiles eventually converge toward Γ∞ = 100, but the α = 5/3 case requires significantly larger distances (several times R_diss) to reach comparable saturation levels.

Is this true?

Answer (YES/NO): NO